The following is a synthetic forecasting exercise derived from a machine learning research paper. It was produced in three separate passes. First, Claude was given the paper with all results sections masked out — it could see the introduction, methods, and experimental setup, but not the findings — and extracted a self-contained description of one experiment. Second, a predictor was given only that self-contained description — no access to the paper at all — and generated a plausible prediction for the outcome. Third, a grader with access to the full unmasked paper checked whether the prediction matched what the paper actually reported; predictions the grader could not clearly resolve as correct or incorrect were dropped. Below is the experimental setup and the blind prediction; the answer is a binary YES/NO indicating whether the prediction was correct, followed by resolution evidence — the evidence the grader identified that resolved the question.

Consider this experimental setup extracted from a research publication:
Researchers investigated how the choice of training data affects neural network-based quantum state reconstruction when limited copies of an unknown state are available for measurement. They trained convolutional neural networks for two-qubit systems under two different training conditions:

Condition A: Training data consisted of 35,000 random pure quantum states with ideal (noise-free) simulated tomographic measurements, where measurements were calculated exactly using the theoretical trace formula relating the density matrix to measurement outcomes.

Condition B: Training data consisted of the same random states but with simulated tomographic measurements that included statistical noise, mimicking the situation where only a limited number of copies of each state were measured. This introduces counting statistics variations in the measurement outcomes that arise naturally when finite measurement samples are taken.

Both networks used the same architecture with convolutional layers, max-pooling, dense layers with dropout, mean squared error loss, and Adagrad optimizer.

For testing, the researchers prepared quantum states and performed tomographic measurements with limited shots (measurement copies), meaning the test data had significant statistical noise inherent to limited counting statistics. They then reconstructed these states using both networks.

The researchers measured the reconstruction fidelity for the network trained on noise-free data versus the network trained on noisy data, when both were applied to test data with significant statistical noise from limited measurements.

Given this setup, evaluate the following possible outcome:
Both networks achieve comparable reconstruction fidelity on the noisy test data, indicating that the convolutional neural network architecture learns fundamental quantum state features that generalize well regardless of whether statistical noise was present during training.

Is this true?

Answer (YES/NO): NO